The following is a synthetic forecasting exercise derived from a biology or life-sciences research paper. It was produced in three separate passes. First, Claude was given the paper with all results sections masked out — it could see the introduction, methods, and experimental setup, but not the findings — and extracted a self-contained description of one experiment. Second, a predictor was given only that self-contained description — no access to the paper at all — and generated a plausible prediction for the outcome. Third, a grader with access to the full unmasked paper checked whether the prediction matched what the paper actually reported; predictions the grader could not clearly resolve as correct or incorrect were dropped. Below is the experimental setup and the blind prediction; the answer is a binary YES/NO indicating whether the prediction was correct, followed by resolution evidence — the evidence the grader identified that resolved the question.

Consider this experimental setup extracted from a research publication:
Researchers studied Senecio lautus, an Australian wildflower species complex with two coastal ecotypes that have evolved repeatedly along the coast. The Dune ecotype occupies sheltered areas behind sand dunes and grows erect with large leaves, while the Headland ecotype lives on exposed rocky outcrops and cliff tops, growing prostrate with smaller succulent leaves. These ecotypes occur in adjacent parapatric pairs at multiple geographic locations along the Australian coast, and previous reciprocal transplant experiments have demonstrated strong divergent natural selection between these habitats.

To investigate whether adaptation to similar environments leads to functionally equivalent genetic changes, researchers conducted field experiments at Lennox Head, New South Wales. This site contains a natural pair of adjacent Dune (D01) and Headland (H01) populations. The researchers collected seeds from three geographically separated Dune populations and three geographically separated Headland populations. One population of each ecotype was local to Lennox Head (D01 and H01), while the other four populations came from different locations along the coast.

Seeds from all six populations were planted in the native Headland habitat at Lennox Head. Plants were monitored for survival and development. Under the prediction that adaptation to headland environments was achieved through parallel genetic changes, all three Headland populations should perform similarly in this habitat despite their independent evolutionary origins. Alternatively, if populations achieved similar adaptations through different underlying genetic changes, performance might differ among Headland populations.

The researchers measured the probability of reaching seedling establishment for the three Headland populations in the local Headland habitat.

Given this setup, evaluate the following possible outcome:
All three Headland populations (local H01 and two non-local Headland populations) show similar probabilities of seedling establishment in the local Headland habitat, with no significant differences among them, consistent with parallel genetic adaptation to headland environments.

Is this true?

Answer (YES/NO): NO